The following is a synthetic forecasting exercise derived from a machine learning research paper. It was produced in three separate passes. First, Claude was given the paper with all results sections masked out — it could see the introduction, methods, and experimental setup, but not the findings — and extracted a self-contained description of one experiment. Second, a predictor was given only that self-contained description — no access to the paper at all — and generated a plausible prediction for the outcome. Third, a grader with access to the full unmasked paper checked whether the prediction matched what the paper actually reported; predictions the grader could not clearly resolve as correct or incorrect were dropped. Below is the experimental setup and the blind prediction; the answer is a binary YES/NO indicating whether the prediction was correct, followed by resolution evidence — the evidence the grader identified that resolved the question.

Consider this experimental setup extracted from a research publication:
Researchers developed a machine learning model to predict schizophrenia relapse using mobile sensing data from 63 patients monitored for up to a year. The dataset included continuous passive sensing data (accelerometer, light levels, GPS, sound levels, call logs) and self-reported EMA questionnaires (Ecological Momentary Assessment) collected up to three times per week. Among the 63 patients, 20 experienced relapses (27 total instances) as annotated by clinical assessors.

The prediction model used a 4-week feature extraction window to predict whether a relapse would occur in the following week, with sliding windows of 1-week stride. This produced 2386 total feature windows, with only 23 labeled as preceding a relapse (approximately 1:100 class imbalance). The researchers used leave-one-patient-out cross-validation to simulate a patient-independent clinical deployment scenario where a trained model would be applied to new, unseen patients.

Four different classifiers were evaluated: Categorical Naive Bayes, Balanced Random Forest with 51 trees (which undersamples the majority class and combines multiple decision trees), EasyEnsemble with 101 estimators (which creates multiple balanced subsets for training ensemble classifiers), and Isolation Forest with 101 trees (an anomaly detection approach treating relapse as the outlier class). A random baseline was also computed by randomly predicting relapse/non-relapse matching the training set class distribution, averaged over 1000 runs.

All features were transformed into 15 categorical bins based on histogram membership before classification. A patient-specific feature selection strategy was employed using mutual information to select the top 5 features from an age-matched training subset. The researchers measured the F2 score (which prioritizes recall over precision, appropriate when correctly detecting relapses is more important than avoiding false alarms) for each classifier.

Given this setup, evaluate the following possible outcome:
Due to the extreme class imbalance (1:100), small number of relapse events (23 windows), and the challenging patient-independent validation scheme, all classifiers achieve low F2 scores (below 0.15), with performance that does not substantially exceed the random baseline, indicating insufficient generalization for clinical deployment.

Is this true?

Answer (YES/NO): NO